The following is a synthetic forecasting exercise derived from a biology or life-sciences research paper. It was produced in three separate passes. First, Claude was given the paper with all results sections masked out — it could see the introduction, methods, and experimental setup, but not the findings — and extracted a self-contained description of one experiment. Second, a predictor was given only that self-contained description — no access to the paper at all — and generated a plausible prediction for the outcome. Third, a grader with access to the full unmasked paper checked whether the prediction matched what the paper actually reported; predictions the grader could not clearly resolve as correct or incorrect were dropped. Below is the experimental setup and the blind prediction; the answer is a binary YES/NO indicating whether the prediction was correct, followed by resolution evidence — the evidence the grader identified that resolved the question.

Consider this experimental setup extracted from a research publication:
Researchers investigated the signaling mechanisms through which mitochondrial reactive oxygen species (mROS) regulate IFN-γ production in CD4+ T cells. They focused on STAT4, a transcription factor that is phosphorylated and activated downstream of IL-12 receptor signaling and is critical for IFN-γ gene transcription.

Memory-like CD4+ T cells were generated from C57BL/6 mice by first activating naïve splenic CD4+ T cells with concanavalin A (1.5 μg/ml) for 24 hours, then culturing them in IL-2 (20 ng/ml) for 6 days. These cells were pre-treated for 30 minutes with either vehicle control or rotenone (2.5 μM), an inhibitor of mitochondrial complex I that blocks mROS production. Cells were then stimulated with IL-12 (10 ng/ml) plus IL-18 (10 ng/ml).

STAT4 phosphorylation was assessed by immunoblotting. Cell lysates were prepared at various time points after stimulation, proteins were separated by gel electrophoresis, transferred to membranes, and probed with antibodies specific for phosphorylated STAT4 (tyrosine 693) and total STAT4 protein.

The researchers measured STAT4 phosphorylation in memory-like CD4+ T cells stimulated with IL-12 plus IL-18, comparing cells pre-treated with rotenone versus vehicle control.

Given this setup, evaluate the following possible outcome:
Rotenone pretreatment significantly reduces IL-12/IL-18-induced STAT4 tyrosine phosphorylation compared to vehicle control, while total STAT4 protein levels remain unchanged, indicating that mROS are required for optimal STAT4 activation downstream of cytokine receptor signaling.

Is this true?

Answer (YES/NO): YES